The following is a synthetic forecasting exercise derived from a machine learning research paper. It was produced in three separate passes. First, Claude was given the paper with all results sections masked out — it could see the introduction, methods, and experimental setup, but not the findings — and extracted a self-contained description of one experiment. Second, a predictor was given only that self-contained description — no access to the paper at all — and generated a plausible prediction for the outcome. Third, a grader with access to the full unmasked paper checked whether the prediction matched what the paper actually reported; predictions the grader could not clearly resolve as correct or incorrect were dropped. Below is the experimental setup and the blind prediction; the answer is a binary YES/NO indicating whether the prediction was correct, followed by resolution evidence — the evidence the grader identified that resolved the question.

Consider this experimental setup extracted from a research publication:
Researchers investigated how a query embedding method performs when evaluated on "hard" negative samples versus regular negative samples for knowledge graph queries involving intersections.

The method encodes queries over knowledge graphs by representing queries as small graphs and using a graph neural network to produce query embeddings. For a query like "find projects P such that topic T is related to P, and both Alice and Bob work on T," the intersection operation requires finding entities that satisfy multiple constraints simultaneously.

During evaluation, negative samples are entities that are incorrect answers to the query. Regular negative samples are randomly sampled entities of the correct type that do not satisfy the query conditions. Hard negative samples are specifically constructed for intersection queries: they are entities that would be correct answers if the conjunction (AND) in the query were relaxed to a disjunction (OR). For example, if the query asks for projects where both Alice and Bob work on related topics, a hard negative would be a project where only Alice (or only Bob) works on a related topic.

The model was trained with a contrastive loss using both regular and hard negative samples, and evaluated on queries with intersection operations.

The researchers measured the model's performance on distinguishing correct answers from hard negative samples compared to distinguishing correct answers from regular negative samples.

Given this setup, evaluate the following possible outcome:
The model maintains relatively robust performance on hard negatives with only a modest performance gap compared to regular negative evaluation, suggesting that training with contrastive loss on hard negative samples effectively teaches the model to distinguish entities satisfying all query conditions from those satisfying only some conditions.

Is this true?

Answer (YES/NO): NO